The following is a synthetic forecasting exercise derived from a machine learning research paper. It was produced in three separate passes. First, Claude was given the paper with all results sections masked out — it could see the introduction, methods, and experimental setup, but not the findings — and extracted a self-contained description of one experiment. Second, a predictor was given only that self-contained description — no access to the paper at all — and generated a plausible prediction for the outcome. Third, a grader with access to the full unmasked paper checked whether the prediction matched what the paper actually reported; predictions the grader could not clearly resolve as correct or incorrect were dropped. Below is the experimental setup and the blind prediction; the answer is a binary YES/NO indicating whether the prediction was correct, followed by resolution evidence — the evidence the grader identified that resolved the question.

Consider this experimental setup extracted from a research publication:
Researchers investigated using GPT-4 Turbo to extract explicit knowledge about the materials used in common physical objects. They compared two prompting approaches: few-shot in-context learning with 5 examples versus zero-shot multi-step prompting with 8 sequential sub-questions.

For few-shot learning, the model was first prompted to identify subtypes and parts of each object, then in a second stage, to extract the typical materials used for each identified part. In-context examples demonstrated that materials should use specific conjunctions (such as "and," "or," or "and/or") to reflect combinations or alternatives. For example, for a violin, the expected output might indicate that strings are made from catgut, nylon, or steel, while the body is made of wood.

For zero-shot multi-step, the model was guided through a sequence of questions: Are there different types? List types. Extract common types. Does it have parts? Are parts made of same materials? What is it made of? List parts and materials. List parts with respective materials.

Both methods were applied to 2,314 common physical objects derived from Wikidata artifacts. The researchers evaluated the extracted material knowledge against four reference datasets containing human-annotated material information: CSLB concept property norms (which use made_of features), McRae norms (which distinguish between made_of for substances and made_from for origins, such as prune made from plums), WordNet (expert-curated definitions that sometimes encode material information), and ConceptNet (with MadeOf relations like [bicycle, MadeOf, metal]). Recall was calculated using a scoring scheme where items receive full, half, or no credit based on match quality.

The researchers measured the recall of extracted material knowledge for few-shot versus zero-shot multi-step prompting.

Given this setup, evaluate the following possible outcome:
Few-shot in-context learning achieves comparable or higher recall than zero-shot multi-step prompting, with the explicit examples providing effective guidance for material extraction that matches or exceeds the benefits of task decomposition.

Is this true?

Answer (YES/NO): NO